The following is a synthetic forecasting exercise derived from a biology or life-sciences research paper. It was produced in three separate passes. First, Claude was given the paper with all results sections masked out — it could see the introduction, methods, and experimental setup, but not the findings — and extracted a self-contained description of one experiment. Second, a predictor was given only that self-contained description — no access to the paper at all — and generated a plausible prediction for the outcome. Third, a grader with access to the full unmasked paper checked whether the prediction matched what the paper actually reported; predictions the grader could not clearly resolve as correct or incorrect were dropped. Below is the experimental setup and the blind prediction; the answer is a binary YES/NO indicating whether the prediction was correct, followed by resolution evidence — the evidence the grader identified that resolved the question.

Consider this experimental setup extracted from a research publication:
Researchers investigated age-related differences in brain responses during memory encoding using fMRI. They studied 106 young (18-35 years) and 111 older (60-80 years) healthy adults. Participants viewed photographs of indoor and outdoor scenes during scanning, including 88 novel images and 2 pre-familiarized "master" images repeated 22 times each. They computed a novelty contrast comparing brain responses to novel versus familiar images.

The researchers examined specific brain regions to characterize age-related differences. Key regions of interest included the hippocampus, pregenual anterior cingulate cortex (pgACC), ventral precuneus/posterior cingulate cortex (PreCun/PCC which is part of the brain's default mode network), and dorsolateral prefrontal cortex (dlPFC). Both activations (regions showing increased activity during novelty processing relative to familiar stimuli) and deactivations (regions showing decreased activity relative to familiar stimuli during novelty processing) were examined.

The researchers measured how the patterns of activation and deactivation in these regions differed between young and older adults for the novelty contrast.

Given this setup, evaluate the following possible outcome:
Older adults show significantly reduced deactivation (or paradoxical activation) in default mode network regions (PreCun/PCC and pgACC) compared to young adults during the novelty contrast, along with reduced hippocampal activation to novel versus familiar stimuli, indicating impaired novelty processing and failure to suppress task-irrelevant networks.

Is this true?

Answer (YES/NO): NO